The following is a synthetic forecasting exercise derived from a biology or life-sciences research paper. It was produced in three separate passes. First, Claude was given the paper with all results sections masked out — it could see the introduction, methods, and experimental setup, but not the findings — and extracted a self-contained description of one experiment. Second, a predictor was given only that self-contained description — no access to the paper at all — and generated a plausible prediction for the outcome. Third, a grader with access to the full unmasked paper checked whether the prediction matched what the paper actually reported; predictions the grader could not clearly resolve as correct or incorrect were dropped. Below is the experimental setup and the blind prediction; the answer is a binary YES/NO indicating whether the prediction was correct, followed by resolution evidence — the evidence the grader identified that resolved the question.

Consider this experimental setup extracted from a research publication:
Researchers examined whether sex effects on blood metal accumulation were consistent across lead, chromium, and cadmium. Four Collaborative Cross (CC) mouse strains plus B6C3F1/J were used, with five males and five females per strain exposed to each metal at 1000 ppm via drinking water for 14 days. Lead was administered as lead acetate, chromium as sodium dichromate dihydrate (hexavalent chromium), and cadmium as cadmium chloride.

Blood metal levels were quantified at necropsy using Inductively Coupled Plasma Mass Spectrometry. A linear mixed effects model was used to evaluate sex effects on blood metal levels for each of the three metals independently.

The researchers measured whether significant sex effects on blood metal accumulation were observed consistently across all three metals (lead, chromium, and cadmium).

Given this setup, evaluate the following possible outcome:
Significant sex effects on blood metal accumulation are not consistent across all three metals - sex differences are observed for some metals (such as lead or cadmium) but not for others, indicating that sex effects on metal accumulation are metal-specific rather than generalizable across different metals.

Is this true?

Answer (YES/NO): YES